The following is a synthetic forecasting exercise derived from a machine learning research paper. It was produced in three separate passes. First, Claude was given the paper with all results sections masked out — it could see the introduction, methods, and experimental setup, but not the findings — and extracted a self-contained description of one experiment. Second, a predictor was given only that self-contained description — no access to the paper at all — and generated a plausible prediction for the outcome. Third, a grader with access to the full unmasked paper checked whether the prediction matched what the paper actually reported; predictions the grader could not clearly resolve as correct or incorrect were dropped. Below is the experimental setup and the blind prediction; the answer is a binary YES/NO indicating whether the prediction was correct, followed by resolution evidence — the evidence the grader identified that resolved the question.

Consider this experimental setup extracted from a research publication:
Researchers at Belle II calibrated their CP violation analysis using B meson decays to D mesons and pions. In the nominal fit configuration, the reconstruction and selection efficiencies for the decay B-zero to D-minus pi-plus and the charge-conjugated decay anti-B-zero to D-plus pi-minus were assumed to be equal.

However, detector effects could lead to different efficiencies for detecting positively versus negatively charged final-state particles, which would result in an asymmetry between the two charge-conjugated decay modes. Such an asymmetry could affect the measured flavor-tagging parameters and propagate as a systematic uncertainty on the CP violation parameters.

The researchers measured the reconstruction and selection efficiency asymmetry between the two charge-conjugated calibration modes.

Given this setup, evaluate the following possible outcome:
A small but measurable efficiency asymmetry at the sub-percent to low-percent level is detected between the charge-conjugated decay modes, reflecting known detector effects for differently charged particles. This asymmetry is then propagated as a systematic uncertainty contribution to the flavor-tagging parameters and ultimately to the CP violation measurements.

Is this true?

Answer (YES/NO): YES